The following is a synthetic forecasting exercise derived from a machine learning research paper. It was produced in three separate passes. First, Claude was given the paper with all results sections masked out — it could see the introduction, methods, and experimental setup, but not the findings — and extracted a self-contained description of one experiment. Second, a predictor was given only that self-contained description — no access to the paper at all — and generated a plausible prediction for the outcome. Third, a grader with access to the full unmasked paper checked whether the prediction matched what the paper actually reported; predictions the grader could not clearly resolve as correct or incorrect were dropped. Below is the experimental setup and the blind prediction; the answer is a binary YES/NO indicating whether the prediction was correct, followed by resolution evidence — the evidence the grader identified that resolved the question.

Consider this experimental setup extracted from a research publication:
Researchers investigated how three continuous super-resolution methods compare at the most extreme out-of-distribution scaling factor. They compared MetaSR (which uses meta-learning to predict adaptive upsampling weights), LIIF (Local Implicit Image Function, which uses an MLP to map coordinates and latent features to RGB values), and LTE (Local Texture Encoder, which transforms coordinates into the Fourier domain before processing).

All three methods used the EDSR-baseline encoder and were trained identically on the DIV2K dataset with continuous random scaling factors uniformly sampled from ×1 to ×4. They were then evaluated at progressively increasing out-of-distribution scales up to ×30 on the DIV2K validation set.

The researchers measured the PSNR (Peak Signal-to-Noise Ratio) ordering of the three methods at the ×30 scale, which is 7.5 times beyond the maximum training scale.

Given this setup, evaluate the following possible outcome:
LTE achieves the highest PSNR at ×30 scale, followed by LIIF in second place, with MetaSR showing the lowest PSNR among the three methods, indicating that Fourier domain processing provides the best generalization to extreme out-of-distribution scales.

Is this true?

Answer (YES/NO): YES